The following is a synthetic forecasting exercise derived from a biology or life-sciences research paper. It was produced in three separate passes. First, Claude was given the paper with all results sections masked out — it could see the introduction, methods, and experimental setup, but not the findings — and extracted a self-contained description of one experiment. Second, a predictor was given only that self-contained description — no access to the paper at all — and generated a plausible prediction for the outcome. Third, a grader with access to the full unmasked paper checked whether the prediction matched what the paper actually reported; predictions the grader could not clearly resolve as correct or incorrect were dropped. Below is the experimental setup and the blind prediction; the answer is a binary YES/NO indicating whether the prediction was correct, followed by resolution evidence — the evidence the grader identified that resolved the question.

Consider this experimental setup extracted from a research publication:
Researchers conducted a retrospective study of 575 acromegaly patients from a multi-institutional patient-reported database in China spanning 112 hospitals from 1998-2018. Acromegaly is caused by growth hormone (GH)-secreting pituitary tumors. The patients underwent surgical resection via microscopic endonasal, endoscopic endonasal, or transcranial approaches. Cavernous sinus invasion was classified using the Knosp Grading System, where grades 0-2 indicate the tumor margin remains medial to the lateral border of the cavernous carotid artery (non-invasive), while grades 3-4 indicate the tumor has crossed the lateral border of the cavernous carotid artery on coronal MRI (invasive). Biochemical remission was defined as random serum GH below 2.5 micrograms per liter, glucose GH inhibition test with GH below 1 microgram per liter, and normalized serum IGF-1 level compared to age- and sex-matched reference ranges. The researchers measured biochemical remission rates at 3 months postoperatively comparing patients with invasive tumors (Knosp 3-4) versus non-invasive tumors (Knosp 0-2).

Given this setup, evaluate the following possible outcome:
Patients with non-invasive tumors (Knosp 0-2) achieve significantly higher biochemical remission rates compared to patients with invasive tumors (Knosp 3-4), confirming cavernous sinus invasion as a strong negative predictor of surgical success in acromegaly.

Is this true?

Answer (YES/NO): YES